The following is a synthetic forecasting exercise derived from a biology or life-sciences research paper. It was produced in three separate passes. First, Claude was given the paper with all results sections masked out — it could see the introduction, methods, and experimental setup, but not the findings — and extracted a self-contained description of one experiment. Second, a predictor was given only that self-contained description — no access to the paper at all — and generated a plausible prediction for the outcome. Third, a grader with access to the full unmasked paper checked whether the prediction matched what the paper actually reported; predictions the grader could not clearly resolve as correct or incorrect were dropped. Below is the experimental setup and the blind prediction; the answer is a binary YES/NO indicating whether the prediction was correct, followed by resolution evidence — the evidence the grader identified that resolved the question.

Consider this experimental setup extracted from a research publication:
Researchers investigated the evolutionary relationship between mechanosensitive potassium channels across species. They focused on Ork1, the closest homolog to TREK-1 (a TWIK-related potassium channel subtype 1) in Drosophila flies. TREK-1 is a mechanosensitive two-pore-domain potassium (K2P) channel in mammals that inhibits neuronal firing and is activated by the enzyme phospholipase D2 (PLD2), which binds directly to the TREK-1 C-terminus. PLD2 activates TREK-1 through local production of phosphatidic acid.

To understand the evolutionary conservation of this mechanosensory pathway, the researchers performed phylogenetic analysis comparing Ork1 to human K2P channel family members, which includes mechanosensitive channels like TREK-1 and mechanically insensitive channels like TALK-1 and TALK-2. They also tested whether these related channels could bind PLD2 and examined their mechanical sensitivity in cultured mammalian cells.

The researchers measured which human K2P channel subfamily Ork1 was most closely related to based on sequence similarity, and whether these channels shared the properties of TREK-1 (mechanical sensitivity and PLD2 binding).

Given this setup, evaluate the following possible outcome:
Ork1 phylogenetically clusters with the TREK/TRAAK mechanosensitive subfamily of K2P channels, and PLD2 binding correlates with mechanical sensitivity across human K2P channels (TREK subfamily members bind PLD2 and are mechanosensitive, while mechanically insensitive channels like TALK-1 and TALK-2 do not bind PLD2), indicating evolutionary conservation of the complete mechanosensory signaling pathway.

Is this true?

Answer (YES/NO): NO